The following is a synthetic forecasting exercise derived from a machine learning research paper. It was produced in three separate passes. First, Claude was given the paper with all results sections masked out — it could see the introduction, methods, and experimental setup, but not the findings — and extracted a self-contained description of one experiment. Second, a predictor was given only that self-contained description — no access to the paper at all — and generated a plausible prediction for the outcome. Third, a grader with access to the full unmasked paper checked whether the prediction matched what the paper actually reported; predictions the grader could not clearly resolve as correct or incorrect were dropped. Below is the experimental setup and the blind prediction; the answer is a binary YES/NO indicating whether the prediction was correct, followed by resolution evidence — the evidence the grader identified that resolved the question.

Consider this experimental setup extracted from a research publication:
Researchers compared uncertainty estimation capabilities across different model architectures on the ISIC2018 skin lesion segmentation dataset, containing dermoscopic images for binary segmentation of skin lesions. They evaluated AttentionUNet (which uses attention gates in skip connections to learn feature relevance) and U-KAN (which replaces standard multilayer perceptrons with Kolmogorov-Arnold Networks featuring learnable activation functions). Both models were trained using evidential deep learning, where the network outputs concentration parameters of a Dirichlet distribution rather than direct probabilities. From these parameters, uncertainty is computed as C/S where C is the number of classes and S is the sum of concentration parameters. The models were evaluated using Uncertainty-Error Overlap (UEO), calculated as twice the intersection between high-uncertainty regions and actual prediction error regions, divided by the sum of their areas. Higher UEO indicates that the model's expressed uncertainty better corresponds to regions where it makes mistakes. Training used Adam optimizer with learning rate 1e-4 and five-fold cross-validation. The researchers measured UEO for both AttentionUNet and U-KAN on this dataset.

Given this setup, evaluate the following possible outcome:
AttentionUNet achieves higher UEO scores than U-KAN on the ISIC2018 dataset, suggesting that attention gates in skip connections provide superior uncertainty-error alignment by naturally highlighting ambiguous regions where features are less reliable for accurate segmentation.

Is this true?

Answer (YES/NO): YES